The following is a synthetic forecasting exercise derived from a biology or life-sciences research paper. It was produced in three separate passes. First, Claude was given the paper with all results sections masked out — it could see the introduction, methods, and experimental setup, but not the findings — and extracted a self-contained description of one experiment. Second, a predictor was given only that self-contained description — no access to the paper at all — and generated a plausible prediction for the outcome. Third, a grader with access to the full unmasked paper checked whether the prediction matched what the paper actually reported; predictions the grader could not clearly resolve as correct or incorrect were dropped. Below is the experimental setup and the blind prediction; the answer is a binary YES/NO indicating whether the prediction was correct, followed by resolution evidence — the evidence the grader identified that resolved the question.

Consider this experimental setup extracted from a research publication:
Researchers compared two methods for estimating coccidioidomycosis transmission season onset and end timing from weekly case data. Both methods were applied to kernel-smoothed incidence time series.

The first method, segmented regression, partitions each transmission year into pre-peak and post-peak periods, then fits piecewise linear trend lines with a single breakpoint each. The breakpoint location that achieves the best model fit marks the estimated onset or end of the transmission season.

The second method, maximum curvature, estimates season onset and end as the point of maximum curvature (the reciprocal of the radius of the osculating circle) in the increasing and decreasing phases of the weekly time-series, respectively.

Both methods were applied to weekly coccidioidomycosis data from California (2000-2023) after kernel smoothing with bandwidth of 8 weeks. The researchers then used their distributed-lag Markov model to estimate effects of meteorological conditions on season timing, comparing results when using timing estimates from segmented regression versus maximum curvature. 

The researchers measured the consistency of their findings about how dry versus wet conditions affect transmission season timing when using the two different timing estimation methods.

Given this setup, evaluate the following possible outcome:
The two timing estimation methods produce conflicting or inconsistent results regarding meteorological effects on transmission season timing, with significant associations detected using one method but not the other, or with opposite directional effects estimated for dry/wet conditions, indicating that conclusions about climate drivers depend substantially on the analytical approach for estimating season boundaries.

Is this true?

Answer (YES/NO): NO